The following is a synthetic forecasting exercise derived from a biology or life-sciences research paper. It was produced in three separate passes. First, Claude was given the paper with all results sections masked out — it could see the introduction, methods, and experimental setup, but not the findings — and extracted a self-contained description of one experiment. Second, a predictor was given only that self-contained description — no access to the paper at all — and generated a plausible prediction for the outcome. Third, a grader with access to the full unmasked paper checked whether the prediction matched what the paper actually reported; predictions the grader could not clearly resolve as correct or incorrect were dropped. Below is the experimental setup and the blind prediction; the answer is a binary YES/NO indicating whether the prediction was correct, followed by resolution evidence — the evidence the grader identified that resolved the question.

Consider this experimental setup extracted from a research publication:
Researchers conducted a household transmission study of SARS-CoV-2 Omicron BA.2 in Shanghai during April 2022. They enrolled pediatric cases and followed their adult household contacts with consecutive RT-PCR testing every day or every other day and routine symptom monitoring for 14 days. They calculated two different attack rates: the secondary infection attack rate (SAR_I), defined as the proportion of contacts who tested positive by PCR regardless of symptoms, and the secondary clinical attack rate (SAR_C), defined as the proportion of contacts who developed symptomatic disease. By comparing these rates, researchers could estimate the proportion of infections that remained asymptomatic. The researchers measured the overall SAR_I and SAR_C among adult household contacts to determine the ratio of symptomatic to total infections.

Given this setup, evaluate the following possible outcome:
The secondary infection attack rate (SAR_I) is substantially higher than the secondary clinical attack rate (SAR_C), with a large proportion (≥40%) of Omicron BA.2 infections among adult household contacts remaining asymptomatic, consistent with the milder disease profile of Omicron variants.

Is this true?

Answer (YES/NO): NO